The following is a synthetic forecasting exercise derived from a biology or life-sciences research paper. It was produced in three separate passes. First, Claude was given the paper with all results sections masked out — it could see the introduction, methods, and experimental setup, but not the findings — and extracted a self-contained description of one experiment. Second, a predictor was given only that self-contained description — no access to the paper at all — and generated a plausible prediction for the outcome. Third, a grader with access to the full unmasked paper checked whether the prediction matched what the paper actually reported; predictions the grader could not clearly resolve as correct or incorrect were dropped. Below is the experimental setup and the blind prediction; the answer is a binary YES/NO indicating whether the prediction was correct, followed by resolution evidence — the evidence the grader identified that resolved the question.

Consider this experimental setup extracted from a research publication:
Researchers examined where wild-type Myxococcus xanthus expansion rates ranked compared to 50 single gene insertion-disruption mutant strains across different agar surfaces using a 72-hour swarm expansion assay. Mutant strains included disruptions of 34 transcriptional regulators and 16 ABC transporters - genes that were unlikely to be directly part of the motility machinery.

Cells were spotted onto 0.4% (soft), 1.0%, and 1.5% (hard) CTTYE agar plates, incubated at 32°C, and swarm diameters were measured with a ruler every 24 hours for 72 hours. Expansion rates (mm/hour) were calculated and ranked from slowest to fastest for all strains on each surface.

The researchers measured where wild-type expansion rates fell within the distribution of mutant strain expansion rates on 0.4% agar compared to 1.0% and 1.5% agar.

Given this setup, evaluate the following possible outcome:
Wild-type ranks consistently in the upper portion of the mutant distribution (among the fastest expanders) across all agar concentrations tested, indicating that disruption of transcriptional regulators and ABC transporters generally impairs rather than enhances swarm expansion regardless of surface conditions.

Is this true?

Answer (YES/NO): NO